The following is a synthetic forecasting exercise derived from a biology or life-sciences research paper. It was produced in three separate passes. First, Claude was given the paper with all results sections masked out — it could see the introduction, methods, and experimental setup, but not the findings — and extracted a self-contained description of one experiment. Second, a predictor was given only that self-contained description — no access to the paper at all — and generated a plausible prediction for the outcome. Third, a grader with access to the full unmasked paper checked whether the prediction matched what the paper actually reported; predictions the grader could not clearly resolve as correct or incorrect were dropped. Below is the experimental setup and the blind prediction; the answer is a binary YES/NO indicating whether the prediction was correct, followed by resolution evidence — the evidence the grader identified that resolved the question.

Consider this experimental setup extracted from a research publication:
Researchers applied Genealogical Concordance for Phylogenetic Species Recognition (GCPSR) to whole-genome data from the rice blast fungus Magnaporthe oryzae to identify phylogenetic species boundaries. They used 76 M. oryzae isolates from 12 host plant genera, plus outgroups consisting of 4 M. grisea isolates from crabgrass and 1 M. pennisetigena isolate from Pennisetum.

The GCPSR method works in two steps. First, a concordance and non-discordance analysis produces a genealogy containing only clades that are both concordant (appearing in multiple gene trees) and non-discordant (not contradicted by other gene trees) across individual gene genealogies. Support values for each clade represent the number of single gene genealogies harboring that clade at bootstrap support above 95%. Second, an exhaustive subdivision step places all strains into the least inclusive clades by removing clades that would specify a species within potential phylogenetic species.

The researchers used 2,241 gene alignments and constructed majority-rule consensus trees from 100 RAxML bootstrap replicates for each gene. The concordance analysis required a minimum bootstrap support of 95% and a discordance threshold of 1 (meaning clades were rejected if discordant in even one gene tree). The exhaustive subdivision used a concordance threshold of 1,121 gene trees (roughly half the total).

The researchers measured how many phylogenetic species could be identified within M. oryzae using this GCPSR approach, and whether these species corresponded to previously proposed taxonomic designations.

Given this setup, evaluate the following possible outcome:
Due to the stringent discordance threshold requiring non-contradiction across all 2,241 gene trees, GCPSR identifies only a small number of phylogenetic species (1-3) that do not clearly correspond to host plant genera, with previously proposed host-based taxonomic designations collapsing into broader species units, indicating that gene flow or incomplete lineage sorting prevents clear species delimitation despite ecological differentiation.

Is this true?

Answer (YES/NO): NO